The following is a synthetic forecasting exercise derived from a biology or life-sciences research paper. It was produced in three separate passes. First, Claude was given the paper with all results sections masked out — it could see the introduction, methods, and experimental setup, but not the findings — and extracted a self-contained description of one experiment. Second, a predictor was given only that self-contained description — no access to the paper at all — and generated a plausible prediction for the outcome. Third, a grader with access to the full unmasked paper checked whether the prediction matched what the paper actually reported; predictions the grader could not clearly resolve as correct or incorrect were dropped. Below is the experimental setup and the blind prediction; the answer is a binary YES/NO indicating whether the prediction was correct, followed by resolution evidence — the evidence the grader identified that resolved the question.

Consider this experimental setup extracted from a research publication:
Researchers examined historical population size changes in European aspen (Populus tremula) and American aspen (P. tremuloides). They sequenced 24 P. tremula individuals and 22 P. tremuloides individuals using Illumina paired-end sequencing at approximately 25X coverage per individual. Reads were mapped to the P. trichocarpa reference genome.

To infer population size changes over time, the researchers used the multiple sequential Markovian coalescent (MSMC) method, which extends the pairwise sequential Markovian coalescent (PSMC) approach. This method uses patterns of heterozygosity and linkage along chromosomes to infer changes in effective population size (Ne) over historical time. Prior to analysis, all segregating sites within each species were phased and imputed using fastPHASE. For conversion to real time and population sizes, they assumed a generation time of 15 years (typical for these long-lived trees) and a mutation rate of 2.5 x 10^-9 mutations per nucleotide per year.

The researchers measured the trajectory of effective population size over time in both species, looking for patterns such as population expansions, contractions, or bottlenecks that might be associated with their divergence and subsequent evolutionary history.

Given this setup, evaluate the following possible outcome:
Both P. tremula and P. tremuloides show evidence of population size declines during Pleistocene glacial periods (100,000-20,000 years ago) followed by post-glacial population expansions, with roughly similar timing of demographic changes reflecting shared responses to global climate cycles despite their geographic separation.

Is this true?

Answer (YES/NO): NO